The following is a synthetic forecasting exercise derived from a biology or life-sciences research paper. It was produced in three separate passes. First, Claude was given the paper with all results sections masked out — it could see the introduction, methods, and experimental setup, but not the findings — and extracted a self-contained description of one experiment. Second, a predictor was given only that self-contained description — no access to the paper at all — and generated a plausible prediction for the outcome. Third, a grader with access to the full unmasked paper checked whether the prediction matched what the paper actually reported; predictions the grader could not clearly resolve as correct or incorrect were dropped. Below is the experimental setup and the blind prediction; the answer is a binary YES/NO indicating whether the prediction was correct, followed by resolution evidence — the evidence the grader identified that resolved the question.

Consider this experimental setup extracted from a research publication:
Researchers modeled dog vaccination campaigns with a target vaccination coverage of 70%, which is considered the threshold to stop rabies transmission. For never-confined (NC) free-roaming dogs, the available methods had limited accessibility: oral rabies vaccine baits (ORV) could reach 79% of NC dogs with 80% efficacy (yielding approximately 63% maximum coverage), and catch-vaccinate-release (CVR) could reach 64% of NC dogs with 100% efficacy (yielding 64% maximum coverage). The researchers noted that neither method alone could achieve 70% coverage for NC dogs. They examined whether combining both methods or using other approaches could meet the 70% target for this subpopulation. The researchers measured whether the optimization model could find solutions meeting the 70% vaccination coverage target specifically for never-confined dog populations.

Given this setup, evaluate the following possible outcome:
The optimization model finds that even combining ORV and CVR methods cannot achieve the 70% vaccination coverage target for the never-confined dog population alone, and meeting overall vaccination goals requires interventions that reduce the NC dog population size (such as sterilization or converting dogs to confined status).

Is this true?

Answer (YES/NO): NO